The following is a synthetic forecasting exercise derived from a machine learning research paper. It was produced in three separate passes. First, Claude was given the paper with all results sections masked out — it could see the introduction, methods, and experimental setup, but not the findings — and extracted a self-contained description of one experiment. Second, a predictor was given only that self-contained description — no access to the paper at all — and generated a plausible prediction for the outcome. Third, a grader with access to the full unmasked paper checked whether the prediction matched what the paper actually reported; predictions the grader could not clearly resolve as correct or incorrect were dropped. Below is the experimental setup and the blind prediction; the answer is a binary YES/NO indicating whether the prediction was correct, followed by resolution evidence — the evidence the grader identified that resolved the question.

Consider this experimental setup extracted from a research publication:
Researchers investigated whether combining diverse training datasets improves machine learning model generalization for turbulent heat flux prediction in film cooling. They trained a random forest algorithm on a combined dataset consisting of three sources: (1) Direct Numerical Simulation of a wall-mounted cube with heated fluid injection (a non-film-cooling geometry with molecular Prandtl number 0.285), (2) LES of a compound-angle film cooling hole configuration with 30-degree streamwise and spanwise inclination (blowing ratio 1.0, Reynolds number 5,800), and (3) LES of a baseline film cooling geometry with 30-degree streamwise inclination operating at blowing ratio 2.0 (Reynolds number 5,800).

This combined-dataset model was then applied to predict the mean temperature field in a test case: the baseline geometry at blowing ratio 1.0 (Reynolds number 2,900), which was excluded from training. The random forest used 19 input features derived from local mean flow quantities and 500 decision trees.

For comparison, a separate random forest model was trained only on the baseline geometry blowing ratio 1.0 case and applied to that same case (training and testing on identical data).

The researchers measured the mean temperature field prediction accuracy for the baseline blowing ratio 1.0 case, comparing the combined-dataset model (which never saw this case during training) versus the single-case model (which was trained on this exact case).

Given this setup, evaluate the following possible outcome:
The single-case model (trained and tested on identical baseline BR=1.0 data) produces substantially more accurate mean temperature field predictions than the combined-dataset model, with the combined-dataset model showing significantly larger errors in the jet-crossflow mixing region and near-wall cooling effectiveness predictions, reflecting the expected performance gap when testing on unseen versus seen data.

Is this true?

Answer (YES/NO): NO